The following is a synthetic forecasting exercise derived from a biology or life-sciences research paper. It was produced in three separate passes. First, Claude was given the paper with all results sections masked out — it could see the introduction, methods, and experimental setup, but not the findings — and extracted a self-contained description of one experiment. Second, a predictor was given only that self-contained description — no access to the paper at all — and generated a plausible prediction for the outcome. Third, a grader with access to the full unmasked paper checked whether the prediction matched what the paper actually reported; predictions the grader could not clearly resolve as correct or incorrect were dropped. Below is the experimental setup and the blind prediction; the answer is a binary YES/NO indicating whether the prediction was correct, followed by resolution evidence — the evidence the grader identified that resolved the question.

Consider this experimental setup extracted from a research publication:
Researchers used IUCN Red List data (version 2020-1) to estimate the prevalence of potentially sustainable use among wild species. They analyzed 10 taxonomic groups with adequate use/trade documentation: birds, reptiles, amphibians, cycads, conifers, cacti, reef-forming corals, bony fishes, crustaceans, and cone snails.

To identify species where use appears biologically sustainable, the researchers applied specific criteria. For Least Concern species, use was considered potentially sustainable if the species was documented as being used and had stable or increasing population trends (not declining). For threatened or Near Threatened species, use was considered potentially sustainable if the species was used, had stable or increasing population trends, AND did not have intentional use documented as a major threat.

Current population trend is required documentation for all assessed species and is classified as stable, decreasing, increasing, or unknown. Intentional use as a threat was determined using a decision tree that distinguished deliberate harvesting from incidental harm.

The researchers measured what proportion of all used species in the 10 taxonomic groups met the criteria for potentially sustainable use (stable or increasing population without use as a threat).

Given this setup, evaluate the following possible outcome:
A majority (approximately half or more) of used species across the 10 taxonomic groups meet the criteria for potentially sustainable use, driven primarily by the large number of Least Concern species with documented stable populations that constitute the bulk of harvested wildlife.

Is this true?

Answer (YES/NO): NO